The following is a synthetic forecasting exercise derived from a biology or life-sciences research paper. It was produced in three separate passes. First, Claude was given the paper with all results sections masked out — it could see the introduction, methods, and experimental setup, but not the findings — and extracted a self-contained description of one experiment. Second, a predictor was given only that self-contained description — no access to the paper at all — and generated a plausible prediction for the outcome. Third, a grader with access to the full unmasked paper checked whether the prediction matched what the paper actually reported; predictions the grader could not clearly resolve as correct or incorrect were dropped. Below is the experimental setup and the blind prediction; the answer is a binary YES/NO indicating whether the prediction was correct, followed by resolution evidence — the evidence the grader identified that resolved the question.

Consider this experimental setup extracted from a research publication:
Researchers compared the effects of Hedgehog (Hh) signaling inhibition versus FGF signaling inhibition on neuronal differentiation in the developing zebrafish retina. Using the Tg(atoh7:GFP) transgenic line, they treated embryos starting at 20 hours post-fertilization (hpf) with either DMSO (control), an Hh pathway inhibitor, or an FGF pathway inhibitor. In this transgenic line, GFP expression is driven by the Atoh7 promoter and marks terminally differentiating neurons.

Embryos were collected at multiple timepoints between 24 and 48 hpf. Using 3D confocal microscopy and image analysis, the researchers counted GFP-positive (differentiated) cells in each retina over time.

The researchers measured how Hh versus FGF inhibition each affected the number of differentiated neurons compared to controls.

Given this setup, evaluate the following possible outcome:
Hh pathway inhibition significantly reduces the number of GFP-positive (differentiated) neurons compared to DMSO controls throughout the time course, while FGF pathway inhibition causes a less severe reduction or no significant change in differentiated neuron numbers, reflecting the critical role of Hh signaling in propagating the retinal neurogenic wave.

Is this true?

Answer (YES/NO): NO